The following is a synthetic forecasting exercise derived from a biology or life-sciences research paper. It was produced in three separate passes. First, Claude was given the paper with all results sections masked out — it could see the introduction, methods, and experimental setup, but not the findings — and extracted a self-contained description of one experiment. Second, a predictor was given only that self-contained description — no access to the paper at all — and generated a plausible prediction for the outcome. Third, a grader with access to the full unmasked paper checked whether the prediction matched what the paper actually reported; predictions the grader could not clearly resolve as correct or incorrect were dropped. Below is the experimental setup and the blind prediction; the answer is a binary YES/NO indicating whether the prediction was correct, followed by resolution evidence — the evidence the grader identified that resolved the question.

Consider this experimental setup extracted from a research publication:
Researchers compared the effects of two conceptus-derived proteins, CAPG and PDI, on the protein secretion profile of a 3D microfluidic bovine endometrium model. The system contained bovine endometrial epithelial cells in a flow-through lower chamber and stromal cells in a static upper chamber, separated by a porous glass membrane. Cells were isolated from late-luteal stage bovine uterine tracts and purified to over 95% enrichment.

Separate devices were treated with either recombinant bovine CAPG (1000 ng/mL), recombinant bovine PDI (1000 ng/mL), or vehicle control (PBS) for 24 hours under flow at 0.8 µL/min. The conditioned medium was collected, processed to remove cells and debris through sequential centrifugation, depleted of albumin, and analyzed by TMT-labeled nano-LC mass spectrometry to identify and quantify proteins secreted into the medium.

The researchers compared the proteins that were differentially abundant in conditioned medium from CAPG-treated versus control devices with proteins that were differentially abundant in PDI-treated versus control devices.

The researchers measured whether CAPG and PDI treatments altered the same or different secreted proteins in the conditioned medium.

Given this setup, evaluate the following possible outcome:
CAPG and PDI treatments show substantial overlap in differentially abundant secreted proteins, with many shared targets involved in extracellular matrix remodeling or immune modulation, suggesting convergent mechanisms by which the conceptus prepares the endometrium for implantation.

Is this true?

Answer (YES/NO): NO